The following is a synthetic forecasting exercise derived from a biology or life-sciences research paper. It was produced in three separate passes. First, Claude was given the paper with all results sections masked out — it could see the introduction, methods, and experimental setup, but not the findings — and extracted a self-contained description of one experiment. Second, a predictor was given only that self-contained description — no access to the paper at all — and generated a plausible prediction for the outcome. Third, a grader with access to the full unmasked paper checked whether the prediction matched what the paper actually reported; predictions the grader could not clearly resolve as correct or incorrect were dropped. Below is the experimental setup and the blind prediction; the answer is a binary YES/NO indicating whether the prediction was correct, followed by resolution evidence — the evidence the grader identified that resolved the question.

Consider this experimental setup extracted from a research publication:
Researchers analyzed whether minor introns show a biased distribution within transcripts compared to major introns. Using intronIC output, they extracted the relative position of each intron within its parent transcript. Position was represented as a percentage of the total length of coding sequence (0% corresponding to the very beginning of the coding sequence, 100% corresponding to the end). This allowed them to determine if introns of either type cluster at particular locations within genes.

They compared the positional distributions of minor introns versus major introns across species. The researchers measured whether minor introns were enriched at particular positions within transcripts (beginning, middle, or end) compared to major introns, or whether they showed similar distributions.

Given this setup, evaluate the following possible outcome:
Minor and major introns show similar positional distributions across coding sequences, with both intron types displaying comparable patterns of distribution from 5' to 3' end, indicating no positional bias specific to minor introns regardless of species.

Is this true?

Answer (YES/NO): NO